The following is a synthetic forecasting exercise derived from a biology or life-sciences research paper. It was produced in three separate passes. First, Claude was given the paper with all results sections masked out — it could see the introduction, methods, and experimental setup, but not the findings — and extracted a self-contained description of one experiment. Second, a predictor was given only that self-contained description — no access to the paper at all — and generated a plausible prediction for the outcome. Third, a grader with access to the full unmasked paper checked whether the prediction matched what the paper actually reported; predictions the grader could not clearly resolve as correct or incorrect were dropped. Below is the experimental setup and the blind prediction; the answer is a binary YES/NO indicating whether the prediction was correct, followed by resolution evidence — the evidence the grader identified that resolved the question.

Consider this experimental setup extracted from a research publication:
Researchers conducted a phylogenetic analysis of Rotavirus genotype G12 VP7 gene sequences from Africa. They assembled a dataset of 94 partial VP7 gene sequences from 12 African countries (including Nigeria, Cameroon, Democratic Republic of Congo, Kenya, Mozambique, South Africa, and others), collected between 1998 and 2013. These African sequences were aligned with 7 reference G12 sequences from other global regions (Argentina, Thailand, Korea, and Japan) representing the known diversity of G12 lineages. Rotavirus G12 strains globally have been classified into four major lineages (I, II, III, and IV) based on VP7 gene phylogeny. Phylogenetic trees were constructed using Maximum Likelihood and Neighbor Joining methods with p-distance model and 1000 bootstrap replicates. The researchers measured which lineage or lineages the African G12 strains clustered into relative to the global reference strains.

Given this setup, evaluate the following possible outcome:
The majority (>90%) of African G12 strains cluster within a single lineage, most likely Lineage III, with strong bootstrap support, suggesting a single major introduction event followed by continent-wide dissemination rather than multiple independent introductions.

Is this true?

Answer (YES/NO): YES